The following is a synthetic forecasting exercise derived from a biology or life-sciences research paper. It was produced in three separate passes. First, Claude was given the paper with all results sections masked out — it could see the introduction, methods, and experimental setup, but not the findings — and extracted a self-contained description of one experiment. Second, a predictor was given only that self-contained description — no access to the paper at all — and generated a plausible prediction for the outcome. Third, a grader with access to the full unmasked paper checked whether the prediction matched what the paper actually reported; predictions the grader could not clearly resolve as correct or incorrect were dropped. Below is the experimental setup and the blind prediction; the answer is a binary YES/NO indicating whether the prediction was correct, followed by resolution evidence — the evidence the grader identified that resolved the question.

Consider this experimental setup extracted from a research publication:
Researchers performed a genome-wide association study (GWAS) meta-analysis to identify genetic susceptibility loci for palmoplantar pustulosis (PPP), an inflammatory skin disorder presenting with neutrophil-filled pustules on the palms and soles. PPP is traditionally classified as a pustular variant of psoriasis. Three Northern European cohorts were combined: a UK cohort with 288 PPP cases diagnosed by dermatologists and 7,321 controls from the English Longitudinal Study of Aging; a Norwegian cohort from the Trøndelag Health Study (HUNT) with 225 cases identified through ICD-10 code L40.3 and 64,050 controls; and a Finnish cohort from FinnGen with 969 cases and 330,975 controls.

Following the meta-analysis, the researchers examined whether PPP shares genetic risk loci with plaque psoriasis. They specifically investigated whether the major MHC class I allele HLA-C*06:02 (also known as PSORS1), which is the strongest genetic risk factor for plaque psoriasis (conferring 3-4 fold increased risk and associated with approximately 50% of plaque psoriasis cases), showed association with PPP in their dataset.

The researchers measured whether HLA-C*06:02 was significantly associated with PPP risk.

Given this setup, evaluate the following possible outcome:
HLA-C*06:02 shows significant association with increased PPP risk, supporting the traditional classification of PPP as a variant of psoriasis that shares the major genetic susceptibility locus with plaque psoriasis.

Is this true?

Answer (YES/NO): NO